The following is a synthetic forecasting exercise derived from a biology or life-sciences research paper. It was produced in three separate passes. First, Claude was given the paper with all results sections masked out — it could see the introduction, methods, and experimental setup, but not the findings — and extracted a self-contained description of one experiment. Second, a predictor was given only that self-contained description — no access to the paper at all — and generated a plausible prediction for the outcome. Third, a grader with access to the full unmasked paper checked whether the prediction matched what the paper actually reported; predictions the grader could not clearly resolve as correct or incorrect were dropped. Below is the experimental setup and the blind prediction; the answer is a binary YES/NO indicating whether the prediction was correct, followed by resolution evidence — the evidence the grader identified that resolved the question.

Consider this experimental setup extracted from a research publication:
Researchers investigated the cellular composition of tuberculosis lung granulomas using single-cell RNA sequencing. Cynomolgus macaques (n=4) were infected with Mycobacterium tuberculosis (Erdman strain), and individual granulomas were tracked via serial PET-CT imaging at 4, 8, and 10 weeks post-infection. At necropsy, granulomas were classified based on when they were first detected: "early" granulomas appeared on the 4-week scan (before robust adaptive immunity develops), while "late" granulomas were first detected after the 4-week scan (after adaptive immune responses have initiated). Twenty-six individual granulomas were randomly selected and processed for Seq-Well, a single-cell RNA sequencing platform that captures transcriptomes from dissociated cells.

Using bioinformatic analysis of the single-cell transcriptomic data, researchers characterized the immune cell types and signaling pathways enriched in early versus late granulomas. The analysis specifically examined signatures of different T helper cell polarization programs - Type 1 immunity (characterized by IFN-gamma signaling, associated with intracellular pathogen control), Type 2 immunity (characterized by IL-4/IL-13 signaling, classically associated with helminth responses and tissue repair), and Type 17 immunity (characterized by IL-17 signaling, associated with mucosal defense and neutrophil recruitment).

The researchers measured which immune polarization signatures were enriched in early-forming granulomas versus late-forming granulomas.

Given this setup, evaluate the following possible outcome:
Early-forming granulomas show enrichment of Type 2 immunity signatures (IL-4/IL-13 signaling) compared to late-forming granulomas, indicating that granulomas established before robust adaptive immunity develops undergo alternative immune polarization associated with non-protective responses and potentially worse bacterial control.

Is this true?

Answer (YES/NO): YES